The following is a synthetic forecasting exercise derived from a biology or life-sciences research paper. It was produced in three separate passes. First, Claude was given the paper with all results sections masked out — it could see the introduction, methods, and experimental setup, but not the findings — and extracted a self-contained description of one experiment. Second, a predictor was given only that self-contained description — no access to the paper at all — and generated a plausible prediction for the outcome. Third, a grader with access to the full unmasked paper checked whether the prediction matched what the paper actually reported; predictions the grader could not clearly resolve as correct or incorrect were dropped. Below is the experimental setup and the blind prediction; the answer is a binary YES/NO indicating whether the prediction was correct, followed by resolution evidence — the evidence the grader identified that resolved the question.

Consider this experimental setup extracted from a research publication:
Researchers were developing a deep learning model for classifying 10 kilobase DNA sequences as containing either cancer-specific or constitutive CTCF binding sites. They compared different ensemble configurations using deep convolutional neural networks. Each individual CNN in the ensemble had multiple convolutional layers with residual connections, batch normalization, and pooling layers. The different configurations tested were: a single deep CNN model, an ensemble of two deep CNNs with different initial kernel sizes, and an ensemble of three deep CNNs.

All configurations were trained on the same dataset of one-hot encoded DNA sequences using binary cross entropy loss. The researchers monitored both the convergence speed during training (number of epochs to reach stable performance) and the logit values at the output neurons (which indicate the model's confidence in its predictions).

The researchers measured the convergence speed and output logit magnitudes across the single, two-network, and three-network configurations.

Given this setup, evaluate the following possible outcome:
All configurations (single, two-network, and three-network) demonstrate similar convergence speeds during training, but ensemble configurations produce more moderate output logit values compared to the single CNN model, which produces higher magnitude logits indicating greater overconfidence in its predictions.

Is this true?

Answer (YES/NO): NO